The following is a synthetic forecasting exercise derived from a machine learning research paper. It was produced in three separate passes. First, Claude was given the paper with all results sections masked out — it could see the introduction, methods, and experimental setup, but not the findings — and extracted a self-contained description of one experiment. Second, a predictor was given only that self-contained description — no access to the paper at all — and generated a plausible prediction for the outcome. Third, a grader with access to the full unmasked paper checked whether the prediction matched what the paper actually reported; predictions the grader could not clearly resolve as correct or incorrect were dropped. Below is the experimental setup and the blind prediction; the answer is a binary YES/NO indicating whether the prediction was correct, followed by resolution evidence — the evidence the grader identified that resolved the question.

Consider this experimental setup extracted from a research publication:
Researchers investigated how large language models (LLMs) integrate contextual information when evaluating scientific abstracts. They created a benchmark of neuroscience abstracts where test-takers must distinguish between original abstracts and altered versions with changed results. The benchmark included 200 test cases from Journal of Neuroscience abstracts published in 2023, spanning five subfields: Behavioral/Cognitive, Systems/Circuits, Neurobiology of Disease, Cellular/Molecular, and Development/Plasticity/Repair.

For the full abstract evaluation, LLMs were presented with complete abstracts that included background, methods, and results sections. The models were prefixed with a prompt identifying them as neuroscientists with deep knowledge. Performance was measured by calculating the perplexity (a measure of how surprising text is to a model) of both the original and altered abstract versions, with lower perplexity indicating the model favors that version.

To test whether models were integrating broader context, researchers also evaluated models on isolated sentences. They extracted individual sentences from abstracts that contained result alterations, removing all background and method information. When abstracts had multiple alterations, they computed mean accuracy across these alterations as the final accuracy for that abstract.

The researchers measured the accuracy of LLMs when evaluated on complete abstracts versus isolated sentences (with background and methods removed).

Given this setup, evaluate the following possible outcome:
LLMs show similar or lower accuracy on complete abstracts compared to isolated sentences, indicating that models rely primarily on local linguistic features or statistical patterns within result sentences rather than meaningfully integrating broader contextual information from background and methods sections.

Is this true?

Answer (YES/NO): NO